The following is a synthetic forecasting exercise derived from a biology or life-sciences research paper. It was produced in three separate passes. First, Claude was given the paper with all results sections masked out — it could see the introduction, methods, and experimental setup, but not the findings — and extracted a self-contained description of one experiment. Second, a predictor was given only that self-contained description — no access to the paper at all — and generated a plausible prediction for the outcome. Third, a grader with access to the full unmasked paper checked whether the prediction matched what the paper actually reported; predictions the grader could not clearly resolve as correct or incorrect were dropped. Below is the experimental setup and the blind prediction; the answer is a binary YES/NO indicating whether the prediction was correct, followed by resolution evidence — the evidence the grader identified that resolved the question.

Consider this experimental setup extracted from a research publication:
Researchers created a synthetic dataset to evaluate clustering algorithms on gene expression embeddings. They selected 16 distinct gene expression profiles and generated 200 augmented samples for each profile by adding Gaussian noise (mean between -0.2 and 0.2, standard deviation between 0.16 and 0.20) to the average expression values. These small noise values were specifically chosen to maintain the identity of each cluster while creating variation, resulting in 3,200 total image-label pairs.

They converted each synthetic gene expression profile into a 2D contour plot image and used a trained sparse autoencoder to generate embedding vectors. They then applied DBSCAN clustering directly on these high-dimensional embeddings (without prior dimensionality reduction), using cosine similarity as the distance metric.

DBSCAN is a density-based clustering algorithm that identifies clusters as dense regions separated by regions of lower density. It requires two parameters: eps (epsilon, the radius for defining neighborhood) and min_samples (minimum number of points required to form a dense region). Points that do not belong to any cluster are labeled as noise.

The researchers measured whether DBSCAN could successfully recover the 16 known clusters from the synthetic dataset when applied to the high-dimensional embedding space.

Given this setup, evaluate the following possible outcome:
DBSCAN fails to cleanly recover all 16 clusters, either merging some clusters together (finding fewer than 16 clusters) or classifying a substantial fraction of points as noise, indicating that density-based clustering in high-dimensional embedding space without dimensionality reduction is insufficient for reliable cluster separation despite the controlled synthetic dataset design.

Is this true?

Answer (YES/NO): YES